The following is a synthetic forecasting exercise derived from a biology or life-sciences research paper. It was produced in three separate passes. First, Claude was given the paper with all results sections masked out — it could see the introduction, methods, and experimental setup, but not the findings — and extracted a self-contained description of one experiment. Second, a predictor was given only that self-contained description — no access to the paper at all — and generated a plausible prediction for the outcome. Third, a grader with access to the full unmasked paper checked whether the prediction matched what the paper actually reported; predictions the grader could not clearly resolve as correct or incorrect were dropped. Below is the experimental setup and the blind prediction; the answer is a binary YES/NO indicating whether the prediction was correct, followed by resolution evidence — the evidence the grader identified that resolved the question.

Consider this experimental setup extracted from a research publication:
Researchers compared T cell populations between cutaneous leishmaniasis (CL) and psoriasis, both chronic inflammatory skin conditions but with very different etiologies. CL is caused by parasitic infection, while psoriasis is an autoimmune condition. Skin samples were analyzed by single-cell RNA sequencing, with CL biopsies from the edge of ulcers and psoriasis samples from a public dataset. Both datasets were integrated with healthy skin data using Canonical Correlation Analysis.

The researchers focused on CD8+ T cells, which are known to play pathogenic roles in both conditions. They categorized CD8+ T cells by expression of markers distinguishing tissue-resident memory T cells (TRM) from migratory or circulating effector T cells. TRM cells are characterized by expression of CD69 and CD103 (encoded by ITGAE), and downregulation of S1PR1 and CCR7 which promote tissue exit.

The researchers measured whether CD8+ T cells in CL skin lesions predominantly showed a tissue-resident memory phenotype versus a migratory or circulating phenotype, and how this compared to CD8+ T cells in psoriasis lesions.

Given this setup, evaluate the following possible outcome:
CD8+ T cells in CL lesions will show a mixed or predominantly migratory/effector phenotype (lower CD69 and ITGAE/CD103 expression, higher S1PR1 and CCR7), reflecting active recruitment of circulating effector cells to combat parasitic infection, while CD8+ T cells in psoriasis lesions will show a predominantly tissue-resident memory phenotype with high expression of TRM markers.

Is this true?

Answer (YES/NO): YES